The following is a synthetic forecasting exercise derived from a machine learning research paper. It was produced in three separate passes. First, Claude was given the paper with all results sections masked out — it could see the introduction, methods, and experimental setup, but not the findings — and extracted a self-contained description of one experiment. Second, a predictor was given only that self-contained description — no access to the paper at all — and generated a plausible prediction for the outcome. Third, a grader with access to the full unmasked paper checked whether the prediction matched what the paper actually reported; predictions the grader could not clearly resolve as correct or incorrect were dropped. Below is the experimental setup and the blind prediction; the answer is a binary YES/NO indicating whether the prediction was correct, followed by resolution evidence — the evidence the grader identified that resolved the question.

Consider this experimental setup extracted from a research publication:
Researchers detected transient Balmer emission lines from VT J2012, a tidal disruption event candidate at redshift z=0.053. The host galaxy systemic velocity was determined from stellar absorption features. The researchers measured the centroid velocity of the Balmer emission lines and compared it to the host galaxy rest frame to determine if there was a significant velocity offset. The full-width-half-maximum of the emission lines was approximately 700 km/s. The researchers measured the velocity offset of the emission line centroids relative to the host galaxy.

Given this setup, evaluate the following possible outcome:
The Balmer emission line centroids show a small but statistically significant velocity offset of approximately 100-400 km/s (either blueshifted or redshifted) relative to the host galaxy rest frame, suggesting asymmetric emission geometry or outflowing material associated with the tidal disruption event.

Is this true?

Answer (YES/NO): NO